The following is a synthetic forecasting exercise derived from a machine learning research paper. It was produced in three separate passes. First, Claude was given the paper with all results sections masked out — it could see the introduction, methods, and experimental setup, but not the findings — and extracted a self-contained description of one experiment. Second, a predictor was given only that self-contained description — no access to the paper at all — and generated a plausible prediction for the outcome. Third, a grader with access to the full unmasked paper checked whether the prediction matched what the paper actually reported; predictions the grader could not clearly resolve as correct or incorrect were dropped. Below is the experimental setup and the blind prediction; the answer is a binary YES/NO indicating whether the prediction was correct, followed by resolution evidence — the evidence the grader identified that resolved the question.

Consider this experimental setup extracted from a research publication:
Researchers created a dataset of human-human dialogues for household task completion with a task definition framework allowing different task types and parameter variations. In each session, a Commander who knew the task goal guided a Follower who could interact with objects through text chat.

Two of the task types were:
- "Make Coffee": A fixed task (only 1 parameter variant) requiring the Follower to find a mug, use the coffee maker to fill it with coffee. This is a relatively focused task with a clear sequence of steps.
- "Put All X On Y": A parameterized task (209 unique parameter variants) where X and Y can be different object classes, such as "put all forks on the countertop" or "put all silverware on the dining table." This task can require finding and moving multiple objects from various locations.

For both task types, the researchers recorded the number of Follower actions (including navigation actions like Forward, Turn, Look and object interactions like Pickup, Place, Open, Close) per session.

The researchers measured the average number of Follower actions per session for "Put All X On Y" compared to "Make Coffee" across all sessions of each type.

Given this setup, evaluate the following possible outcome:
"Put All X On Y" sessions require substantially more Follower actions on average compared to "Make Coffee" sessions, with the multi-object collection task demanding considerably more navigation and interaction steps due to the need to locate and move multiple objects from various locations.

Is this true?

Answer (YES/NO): YES